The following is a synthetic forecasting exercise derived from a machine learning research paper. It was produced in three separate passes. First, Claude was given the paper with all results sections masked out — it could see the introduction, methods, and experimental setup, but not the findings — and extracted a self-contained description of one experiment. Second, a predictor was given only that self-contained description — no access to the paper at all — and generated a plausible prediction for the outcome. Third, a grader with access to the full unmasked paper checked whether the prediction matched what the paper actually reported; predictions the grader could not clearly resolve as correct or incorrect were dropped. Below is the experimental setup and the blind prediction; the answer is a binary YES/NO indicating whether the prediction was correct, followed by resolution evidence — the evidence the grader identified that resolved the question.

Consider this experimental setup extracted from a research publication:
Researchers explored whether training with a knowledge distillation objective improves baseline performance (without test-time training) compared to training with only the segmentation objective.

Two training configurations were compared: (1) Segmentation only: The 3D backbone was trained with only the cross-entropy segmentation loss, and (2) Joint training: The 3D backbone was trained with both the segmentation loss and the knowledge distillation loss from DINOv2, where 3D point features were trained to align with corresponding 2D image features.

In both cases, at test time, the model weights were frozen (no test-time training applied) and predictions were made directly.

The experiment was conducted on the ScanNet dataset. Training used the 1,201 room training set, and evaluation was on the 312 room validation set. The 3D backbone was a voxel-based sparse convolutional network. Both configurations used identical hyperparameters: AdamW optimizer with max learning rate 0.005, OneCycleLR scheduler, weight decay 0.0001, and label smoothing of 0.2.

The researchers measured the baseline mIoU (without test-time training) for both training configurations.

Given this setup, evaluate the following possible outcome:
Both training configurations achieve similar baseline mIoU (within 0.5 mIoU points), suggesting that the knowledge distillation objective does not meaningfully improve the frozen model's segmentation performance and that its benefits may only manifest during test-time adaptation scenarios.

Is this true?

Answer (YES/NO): NO